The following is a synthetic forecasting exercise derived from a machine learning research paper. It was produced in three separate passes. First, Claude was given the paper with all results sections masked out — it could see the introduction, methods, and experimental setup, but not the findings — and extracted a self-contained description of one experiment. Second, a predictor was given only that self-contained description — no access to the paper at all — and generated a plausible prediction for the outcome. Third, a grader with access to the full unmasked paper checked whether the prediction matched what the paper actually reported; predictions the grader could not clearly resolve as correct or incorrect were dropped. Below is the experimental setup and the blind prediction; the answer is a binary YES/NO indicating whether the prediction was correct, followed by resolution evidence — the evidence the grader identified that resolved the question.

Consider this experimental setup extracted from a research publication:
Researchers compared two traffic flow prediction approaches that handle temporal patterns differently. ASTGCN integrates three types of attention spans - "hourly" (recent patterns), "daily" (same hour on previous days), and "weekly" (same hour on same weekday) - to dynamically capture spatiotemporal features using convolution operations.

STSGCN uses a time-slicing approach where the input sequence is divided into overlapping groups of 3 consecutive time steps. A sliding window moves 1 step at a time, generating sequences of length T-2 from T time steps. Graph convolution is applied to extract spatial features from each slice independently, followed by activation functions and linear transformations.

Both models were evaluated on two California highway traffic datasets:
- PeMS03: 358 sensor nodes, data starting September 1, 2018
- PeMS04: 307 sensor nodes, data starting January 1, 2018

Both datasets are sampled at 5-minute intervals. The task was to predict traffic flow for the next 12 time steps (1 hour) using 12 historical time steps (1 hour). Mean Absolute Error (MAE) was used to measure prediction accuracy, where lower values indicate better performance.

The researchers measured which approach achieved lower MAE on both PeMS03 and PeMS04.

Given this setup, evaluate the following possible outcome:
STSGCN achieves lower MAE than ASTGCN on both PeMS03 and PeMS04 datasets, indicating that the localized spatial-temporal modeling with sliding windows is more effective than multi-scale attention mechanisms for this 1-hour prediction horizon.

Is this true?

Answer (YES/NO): YES